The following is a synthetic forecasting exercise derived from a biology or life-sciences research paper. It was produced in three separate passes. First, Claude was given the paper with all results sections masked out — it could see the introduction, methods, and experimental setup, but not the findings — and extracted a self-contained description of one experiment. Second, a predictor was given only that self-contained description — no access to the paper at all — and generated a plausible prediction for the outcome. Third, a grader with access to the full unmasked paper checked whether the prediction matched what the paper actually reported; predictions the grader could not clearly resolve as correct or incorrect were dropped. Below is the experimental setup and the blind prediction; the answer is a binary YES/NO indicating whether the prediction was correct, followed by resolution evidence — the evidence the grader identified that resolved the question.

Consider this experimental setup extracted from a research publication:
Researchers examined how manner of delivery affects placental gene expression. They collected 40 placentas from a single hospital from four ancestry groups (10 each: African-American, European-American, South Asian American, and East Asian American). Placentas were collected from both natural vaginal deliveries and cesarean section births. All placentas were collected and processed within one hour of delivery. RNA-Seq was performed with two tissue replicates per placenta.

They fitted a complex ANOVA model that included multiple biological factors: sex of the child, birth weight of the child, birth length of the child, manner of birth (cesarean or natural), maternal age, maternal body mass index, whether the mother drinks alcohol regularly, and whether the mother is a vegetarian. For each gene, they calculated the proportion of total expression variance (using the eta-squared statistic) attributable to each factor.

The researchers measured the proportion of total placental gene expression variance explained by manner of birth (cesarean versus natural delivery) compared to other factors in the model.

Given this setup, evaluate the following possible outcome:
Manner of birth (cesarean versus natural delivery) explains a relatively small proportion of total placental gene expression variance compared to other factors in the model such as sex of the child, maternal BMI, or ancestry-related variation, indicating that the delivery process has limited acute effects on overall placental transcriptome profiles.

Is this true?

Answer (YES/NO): YES